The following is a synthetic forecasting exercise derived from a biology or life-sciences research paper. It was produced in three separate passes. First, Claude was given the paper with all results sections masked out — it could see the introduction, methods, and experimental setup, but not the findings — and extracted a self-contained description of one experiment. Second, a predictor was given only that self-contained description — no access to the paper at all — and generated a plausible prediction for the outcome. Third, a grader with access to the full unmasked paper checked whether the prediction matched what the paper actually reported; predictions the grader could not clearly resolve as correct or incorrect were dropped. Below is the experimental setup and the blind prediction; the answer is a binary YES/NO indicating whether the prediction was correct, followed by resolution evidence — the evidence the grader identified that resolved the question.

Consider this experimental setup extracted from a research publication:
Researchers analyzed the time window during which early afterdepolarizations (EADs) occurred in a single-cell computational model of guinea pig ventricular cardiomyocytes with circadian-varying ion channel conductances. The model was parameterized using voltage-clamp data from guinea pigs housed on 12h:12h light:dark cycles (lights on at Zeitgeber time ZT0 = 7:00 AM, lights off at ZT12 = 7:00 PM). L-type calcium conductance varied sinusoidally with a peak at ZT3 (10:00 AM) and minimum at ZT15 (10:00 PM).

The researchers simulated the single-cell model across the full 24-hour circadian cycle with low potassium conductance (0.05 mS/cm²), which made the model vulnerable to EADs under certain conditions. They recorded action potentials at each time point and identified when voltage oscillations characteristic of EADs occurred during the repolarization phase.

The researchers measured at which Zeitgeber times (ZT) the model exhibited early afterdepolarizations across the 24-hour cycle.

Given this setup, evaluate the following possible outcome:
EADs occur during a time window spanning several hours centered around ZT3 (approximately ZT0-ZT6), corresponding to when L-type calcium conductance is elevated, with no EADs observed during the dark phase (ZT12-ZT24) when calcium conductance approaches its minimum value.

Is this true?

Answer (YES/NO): NO